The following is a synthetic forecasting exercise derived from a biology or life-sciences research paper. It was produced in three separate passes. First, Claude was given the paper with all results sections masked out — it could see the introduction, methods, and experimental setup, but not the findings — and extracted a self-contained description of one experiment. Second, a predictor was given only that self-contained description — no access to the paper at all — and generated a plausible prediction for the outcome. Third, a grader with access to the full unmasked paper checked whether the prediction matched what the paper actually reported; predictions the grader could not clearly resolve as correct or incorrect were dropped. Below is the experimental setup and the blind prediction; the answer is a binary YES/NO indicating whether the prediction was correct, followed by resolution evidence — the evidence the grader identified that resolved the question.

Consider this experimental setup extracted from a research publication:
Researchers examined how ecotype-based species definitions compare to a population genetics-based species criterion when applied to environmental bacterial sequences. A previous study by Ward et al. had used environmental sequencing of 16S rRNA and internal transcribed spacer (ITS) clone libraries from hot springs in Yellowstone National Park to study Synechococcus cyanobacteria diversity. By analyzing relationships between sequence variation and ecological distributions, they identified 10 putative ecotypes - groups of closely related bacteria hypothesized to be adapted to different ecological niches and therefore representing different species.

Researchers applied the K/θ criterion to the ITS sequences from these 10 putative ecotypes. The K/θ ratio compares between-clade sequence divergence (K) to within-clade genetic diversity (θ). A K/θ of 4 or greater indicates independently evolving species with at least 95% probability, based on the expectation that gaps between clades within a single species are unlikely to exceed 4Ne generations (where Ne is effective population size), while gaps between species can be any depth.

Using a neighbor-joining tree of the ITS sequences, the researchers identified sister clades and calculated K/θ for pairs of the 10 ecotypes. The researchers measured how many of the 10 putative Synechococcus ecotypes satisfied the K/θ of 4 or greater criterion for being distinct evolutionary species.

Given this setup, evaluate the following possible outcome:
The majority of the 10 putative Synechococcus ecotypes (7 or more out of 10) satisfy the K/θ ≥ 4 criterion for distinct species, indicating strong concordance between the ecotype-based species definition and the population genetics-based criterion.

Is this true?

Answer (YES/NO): NO